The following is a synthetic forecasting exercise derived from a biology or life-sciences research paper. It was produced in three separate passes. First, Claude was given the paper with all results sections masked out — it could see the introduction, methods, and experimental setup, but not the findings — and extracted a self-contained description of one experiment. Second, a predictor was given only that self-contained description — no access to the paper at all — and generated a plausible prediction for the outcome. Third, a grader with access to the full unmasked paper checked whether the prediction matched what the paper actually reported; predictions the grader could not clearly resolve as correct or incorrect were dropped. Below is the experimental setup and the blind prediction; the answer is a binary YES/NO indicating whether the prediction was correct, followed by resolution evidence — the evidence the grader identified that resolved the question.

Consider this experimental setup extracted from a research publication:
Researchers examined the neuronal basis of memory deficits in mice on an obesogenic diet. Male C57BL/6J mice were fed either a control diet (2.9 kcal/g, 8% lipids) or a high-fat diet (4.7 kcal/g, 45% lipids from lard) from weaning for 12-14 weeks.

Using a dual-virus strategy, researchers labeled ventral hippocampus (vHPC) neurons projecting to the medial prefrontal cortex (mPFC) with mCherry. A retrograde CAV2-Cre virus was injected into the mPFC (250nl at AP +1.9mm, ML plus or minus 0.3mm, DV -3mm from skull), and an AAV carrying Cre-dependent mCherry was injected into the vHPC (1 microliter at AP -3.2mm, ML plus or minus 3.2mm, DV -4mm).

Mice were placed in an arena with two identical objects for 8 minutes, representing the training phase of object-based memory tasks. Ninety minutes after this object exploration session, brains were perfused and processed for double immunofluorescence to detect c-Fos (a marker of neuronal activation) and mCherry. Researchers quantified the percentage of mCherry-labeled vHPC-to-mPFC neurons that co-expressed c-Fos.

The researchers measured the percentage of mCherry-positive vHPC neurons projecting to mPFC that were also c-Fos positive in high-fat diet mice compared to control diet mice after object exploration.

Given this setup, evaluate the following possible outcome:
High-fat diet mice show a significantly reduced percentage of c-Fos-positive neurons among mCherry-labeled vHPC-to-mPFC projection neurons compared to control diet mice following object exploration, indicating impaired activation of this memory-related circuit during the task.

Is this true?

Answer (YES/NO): NO